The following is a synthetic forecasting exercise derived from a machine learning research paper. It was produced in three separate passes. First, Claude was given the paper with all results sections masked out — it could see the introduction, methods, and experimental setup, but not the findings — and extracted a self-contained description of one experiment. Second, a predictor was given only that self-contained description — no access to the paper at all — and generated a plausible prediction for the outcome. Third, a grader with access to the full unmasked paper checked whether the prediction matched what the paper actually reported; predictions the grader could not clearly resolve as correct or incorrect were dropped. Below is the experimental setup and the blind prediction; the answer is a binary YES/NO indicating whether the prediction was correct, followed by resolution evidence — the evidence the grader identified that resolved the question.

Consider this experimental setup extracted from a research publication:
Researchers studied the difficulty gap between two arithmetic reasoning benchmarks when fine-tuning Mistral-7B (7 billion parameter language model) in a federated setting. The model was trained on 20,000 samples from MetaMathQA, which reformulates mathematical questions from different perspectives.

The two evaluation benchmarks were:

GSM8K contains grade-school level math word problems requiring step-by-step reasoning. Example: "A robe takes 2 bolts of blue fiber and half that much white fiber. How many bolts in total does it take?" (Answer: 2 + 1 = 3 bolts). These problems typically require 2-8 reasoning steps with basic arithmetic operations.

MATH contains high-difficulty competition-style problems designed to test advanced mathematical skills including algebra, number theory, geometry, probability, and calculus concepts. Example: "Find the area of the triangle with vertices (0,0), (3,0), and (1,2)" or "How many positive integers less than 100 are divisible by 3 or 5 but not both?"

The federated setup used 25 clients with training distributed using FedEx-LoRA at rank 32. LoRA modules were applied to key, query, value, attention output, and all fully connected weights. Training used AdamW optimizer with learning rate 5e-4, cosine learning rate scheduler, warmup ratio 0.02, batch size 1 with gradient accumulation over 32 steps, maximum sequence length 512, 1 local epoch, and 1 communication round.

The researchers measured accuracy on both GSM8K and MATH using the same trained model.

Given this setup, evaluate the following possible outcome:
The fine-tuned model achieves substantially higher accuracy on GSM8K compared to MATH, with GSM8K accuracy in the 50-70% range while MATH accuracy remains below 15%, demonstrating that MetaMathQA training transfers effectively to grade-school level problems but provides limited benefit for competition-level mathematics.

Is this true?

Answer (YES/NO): YES